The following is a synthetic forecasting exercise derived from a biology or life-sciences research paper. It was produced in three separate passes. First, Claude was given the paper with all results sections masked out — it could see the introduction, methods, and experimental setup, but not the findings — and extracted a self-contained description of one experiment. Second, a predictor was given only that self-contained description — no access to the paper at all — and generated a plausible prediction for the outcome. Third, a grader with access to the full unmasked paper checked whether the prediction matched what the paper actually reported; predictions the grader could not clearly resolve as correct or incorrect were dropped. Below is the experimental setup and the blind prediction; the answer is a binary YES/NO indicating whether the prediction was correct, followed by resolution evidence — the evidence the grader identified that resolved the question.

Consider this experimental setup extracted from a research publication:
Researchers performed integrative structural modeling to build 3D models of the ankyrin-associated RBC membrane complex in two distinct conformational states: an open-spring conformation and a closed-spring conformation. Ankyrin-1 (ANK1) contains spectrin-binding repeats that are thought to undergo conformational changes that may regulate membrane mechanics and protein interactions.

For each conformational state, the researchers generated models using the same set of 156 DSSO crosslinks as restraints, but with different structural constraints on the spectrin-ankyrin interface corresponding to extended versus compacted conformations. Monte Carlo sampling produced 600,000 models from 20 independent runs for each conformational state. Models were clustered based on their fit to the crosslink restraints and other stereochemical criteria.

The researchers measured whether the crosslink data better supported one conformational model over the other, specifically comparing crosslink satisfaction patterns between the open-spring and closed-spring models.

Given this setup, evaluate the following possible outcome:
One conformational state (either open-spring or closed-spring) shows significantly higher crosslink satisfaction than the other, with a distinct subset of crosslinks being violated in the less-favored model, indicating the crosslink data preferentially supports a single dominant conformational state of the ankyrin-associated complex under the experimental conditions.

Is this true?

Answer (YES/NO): NO